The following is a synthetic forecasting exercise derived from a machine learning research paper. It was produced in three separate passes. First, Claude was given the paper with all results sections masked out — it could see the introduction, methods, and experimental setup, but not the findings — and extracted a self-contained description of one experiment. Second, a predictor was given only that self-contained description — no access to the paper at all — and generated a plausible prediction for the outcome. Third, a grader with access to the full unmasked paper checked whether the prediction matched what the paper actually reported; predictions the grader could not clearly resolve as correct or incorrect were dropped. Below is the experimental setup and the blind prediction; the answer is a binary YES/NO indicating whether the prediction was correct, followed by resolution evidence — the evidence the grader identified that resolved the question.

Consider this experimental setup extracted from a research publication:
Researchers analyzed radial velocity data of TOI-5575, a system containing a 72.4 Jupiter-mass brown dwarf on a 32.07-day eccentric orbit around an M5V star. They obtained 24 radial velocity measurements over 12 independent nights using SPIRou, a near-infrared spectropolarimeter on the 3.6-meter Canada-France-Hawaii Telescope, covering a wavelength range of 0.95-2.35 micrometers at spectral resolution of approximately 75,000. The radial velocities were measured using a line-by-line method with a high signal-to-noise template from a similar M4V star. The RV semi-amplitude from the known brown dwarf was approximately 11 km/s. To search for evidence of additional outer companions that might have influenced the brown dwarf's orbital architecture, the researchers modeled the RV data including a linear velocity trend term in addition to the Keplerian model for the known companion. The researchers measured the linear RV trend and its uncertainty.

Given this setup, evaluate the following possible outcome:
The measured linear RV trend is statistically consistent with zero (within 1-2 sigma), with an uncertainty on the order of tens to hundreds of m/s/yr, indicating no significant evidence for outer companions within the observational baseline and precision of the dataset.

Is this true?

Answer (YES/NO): NO